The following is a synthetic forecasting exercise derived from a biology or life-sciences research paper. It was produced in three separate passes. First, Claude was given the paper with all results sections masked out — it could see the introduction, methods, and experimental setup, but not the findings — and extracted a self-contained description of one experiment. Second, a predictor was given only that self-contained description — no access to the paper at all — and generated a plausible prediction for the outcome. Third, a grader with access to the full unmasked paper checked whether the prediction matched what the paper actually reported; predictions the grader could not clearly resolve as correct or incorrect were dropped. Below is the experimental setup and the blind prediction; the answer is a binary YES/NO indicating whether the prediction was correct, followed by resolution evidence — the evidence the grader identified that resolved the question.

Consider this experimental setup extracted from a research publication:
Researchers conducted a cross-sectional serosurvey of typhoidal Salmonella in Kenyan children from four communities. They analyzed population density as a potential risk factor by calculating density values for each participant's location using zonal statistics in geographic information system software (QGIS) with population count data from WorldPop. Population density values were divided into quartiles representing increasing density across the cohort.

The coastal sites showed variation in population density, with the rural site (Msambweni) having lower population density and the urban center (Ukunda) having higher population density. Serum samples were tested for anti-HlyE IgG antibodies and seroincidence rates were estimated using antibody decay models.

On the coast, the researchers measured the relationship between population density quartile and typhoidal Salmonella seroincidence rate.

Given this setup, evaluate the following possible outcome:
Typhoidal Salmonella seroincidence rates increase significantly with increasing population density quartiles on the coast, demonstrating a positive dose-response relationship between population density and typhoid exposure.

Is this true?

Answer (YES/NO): NO